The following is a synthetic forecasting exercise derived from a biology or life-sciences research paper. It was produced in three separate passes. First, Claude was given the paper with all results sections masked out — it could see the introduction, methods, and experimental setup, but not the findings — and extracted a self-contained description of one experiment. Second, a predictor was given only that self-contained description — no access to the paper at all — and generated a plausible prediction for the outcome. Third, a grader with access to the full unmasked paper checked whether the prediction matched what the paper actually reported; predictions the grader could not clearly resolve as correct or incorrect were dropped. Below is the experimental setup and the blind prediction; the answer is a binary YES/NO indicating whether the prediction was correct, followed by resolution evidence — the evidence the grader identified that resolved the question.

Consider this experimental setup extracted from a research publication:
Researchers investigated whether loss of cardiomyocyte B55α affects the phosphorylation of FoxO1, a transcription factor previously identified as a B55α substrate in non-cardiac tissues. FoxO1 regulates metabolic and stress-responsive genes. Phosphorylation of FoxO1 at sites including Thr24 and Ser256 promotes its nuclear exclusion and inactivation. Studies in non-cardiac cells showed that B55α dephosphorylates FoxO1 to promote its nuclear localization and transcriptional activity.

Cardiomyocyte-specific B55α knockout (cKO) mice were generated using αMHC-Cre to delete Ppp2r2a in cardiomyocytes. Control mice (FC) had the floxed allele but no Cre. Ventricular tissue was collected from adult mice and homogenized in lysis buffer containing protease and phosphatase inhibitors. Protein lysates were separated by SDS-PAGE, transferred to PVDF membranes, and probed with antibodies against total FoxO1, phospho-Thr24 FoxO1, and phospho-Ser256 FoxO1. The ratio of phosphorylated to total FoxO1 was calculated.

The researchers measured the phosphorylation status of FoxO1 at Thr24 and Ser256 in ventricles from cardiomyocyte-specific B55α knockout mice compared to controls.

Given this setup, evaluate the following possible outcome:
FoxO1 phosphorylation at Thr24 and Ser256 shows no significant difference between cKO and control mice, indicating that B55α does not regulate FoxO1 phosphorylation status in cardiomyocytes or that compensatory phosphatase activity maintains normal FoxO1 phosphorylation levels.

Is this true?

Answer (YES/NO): YES